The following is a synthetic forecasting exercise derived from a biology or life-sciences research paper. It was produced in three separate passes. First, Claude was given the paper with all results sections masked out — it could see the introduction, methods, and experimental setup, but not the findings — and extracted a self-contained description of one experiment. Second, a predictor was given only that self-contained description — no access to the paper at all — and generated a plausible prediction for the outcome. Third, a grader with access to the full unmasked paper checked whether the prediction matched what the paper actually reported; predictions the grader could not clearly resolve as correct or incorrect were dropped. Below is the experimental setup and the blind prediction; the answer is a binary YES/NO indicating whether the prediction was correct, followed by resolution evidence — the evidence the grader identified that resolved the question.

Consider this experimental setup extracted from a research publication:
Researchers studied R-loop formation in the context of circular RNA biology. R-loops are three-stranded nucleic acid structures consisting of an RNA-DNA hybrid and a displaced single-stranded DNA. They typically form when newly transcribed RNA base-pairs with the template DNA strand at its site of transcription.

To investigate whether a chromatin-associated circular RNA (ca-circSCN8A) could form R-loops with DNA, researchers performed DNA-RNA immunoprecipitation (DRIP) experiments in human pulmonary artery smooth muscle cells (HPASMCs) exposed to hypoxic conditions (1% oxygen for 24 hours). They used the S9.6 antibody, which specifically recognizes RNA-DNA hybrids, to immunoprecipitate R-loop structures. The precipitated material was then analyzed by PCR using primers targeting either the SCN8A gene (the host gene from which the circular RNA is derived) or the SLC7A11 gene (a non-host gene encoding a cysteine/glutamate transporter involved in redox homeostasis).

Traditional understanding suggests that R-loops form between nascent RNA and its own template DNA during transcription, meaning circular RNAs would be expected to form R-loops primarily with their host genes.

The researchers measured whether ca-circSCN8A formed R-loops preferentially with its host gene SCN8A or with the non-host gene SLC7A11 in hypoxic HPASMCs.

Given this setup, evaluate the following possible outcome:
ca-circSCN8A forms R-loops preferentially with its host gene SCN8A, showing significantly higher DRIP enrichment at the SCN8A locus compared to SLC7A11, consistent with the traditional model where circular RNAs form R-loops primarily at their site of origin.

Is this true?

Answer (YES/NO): NO